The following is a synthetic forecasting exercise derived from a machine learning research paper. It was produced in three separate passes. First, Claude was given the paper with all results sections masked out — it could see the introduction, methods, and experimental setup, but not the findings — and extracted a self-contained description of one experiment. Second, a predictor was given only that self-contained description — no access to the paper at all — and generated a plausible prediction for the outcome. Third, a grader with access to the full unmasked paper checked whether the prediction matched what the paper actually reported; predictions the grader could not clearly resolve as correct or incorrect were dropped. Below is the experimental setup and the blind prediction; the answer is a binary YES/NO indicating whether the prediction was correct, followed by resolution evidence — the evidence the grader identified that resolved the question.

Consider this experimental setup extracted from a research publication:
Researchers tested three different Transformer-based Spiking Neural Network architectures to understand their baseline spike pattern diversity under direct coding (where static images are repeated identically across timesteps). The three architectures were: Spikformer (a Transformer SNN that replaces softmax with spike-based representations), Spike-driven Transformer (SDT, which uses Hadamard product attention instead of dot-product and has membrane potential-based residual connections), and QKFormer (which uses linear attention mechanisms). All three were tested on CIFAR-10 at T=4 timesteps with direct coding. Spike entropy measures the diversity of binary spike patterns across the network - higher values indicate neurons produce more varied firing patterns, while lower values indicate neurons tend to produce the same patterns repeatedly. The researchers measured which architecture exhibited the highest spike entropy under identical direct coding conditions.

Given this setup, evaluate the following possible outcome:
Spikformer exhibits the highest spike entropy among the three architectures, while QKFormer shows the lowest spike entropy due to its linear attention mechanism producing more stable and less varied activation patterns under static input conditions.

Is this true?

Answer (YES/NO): NO